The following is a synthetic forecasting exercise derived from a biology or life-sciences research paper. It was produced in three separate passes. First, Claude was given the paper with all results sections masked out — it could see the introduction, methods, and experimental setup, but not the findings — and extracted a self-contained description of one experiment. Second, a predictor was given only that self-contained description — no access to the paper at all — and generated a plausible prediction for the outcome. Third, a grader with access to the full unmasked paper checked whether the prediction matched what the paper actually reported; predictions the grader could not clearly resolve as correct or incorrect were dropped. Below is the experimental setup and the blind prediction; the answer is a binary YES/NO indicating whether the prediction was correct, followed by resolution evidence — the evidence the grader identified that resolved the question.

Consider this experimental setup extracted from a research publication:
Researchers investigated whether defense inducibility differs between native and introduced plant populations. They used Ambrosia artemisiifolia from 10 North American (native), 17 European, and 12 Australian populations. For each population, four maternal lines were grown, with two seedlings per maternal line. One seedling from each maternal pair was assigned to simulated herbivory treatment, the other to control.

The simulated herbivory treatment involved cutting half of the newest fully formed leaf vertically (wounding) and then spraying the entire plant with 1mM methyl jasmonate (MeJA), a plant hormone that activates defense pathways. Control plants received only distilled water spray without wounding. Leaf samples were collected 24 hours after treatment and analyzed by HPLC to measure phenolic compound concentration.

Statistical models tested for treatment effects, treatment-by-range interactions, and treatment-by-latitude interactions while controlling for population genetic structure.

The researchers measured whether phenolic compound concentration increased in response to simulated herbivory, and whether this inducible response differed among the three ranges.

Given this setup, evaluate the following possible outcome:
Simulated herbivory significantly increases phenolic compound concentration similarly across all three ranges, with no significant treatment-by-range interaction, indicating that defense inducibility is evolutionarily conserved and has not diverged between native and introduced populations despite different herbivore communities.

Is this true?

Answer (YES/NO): NO